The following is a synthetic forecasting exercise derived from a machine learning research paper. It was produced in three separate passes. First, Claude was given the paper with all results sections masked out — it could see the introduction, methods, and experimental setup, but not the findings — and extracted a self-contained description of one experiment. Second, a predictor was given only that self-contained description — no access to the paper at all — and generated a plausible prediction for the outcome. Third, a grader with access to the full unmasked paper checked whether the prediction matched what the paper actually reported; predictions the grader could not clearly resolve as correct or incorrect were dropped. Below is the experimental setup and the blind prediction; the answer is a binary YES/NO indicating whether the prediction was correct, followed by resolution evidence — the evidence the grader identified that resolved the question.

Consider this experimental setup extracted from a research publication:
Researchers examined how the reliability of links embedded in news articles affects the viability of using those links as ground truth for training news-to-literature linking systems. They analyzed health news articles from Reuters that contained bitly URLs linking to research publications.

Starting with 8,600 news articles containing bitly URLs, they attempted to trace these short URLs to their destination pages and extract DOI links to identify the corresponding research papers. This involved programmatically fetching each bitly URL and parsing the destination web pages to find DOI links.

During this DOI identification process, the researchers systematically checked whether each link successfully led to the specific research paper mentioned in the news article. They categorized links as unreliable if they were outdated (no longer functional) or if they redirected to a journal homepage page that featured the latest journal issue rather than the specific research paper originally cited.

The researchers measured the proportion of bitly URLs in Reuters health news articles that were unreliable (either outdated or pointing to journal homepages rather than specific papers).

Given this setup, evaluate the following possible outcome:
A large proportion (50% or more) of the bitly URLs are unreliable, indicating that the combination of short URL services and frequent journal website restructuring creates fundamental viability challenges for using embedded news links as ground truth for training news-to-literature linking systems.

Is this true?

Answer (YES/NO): NO